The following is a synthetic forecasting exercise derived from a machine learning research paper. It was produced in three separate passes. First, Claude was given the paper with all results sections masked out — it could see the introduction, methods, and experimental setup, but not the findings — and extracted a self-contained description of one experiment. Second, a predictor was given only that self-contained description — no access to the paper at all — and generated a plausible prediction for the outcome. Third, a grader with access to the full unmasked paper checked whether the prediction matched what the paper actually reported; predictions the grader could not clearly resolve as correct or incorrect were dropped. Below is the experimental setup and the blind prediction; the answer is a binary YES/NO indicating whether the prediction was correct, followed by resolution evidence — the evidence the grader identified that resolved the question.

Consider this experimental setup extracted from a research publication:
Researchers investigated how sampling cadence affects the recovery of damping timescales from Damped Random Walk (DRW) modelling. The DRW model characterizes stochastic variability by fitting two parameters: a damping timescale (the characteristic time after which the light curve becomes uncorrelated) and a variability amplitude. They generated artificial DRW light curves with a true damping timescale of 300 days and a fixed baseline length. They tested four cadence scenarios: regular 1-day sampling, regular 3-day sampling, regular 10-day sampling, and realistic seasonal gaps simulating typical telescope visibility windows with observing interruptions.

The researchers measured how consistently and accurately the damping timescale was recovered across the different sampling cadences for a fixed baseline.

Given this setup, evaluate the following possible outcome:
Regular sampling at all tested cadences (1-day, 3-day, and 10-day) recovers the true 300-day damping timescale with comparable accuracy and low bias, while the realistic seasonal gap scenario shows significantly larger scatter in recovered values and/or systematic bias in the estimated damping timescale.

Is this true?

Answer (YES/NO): NO